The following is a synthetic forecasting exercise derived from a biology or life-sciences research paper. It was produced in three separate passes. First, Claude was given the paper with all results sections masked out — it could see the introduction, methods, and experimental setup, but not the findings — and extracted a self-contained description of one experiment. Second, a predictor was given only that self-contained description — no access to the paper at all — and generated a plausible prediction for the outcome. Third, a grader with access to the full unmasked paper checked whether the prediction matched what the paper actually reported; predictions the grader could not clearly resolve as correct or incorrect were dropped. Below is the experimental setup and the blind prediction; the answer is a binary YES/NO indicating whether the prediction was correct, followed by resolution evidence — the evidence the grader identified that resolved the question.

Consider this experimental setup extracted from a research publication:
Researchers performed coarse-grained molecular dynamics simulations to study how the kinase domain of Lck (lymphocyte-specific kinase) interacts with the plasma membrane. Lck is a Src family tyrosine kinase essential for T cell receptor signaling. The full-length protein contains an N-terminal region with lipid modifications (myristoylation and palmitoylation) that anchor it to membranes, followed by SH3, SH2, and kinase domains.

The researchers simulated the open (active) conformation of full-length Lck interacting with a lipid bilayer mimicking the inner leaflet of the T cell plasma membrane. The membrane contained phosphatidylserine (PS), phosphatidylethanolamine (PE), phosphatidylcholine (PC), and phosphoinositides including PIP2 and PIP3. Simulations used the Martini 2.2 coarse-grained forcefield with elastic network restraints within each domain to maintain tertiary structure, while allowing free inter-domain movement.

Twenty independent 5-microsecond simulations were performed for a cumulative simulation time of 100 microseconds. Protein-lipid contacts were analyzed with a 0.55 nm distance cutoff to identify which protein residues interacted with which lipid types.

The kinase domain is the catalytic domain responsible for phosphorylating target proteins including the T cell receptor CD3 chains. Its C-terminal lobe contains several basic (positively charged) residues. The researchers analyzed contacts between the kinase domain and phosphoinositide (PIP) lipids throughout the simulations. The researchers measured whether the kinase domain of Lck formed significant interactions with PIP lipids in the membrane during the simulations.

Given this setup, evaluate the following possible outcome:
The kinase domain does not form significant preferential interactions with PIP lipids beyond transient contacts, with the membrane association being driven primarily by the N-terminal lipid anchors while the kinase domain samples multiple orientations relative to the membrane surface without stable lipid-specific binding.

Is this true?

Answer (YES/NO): NO